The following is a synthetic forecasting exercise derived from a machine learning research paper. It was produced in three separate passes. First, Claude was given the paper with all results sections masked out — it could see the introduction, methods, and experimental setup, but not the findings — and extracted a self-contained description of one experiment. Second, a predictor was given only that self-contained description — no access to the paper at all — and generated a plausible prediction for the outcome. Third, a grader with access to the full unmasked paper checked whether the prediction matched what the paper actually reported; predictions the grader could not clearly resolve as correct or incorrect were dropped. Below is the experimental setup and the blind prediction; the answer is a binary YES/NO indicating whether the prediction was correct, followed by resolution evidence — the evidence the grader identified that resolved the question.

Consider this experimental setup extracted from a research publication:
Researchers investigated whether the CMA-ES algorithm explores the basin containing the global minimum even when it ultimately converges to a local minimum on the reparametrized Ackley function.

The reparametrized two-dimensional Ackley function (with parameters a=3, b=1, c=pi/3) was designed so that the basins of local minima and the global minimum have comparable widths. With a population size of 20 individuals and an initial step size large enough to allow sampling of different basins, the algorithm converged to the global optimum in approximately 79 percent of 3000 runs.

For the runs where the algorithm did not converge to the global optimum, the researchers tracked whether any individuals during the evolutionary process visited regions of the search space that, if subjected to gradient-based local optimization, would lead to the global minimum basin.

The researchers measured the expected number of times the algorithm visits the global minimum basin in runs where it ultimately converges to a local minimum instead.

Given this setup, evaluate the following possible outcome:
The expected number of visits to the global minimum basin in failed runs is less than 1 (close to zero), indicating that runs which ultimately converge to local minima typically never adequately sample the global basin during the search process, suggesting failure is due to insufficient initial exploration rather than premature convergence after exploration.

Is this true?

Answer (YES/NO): NO